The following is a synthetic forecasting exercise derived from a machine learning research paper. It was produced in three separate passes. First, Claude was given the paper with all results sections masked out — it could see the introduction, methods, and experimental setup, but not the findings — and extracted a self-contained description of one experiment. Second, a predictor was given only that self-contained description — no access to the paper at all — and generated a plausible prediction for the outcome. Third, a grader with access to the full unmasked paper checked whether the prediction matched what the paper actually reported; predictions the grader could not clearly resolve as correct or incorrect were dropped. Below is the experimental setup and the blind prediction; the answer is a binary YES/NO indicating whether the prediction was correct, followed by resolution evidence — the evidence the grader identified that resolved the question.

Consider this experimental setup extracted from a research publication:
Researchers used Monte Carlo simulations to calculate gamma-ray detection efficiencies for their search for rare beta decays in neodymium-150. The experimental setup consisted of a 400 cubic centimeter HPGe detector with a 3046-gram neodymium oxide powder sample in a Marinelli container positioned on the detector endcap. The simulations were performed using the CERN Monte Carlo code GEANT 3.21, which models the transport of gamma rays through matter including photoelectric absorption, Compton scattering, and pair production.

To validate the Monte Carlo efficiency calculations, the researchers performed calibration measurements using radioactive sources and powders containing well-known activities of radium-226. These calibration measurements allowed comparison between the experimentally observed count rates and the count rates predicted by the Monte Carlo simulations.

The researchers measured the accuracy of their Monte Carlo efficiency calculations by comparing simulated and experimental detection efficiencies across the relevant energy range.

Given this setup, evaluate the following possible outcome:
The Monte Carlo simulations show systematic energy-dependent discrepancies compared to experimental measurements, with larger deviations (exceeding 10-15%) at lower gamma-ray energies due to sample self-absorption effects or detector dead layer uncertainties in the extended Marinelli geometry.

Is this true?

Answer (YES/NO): NO